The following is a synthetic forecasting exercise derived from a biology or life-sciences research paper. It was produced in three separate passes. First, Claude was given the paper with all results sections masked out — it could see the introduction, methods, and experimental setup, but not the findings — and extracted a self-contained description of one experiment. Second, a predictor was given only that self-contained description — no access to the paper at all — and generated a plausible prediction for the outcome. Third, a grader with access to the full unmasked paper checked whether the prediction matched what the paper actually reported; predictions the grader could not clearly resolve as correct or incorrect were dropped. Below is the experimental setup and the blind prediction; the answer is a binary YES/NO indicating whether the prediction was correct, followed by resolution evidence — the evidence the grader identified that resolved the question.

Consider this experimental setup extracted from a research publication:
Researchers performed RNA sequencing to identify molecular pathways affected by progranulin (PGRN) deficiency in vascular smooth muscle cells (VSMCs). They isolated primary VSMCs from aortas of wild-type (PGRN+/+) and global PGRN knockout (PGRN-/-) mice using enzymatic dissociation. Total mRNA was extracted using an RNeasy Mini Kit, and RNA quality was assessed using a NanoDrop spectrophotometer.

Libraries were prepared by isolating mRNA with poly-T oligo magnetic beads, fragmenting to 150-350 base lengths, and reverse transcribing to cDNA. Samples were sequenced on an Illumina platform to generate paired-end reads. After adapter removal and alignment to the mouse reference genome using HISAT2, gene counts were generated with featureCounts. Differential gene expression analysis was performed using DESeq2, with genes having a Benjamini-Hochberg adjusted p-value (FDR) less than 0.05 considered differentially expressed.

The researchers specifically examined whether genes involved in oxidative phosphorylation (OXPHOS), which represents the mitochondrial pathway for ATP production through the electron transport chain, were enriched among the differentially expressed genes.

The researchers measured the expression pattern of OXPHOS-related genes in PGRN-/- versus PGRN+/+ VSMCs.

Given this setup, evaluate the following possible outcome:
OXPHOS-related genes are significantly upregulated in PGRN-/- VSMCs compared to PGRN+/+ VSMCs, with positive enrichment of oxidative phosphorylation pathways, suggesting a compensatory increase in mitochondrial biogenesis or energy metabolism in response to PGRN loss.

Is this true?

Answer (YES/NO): NO